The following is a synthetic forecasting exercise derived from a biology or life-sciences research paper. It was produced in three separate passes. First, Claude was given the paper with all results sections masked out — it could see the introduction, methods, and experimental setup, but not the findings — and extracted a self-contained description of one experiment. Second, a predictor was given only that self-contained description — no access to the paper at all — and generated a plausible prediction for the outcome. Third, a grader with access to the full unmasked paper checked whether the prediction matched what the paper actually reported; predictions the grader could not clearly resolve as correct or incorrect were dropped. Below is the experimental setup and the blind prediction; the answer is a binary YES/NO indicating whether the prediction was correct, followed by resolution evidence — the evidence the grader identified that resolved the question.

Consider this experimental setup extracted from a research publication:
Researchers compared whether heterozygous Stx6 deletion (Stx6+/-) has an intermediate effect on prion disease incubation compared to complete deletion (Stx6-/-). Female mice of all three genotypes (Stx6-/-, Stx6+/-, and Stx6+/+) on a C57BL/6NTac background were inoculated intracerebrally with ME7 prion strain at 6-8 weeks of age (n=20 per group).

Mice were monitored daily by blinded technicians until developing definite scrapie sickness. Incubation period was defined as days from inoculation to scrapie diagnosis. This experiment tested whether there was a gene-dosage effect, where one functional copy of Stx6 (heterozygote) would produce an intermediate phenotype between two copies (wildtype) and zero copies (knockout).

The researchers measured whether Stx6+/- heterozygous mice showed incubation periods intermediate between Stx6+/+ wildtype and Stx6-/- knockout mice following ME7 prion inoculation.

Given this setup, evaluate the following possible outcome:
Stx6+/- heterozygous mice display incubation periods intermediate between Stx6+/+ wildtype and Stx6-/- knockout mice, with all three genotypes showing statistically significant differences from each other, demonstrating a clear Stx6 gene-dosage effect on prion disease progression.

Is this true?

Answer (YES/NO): NO